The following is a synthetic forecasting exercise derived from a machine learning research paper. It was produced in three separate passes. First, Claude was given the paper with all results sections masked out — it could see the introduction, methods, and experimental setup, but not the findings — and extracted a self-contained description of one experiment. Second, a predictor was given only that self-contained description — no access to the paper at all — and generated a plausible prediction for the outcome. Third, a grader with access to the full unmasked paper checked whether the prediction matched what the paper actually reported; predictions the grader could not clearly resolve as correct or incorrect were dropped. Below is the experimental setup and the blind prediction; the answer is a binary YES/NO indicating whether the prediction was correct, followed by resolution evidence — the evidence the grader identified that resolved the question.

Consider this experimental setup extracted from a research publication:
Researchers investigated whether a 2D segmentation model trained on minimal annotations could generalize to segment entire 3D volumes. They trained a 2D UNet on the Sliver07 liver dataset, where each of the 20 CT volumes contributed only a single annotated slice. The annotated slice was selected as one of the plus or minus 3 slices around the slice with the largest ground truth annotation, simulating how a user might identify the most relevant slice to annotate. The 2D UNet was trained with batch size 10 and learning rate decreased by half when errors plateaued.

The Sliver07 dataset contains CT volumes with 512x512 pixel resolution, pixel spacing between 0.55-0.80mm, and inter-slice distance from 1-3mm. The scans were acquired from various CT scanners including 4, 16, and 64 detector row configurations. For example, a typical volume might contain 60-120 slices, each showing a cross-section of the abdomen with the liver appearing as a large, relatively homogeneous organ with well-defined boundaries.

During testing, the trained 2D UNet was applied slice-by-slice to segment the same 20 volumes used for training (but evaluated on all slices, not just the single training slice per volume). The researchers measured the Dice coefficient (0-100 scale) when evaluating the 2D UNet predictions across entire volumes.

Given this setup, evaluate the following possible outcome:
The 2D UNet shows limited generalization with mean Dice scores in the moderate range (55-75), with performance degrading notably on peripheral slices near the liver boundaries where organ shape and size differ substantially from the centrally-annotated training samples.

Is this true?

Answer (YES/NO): YES